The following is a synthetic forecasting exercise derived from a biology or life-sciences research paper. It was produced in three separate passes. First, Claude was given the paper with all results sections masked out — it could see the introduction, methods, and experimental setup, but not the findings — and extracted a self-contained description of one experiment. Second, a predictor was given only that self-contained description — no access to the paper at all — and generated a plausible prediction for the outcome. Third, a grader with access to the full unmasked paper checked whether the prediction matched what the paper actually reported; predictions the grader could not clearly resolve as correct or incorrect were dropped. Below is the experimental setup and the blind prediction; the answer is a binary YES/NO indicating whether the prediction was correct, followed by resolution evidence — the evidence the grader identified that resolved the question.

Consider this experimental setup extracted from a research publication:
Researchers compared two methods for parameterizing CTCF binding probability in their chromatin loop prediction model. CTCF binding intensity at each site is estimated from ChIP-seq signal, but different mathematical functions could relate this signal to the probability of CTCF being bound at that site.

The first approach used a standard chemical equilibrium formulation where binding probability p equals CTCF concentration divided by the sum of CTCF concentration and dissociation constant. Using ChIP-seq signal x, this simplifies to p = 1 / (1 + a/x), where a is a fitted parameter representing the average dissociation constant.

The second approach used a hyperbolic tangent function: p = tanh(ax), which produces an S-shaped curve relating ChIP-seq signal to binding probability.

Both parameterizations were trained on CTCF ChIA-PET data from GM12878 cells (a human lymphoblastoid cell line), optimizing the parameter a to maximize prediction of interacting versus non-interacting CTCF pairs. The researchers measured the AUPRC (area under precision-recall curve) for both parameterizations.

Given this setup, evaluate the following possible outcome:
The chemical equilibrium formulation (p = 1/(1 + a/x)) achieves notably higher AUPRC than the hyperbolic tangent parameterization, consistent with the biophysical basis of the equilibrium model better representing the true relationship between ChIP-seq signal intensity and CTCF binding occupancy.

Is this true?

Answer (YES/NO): NO